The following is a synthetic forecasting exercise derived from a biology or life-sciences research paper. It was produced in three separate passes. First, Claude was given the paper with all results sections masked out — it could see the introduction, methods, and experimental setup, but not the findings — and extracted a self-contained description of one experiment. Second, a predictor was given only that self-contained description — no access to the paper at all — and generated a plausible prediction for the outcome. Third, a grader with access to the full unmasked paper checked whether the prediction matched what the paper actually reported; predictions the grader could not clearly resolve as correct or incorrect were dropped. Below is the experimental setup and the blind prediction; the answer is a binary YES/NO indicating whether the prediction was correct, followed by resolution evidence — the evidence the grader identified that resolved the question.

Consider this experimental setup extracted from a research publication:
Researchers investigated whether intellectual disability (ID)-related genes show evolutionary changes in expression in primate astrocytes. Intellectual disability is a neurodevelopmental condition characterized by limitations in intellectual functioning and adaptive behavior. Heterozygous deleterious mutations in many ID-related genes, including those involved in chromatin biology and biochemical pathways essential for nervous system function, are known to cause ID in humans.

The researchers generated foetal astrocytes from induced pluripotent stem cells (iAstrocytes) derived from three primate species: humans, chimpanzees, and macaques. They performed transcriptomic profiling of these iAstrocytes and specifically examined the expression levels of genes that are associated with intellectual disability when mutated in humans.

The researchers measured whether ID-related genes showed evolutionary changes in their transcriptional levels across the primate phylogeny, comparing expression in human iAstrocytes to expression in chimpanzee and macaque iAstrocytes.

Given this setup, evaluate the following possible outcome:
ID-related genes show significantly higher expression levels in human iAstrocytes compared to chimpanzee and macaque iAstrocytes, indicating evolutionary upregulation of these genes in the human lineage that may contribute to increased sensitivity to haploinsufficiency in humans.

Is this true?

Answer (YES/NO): NO